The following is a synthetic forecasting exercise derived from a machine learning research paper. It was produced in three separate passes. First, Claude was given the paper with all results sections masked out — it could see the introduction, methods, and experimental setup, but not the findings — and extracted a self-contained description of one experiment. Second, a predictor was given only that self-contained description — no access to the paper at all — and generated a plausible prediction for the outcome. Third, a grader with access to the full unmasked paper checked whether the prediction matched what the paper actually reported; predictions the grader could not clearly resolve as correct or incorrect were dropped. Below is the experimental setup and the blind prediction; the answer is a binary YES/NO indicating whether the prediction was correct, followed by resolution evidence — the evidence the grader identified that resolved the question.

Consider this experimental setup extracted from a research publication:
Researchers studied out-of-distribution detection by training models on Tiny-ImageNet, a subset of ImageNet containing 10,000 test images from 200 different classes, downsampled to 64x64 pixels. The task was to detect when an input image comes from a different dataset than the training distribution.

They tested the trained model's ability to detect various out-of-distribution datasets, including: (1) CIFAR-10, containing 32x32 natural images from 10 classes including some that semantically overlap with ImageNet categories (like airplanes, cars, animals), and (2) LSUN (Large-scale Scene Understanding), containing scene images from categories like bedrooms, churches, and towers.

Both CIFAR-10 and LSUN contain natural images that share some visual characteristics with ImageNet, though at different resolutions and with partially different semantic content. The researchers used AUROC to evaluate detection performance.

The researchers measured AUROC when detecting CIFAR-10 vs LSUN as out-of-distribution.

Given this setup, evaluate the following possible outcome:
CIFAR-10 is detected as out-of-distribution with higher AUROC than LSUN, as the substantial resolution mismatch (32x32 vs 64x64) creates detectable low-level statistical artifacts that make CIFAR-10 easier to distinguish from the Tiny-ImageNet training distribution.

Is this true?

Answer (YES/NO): NO